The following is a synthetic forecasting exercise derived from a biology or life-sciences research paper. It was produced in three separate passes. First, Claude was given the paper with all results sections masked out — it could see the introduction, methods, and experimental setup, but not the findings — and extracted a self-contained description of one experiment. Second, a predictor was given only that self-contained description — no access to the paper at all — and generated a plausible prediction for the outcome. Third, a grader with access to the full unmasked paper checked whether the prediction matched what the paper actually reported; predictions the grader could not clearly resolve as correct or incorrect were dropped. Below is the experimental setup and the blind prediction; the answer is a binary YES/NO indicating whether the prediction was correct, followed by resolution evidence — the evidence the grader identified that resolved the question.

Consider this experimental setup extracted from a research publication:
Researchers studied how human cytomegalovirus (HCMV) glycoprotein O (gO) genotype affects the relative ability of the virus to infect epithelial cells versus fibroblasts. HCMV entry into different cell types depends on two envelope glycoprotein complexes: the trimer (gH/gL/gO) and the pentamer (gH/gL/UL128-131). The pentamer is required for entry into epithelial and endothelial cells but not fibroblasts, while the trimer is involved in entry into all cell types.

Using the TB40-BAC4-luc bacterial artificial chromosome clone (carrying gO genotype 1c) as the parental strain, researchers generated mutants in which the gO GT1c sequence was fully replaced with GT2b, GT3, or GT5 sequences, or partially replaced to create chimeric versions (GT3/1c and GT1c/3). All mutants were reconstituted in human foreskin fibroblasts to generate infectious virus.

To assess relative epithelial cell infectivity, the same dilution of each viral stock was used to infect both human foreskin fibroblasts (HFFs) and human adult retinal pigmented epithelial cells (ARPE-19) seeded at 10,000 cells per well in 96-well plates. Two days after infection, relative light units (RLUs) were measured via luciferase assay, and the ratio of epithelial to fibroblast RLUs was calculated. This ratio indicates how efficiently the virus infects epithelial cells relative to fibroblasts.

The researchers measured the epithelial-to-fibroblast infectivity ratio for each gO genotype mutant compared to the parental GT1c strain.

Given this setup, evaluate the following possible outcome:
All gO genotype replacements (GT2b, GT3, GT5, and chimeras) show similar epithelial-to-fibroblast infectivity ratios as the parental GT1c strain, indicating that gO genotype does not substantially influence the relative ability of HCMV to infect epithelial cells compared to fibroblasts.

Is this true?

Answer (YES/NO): NO